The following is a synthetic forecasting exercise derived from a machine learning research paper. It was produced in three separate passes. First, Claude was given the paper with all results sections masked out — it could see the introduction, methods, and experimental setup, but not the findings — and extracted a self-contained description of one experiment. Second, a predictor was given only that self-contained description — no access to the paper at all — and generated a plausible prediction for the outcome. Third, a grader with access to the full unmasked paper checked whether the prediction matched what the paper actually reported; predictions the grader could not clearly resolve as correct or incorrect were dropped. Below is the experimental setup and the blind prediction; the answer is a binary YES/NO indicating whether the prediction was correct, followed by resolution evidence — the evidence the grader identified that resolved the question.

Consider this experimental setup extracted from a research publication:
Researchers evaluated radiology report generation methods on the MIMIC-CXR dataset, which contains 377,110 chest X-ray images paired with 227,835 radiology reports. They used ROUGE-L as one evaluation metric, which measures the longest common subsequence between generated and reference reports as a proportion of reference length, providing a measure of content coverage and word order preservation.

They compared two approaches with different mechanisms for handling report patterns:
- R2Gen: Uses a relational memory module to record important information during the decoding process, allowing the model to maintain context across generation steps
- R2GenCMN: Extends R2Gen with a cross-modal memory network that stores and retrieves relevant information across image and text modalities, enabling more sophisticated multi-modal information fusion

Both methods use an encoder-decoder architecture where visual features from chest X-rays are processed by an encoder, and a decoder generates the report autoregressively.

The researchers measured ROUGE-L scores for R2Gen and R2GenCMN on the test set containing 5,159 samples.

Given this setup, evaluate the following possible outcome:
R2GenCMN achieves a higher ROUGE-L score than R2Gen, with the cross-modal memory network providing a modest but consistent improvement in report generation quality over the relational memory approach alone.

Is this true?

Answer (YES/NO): NO